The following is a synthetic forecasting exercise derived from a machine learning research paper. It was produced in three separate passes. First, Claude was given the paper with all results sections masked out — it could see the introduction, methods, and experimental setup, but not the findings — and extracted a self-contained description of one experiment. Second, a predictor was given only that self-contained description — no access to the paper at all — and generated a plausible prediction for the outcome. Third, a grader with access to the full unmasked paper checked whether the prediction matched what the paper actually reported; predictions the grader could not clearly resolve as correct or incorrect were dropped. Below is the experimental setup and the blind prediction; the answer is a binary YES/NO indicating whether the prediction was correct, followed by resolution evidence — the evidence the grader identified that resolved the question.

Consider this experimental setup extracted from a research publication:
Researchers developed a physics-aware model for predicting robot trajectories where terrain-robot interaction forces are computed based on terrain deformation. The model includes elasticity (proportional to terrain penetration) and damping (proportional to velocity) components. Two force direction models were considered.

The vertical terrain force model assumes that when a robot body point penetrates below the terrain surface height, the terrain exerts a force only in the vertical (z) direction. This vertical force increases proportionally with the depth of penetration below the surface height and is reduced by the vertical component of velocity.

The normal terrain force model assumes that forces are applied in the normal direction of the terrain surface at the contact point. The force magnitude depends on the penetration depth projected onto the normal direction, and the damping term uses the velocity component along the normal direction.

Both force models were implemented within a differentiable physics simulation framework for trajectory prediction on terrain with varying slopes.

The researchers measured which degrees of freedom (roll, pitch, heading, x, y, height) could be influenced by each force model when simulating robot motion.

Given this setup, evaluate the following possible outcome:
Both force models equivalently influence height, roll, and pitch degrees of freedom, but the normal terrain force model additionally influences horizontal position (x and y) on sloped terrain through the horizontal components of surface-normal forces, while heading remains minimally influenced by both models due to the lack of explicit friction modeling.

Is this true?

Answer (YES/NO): NO